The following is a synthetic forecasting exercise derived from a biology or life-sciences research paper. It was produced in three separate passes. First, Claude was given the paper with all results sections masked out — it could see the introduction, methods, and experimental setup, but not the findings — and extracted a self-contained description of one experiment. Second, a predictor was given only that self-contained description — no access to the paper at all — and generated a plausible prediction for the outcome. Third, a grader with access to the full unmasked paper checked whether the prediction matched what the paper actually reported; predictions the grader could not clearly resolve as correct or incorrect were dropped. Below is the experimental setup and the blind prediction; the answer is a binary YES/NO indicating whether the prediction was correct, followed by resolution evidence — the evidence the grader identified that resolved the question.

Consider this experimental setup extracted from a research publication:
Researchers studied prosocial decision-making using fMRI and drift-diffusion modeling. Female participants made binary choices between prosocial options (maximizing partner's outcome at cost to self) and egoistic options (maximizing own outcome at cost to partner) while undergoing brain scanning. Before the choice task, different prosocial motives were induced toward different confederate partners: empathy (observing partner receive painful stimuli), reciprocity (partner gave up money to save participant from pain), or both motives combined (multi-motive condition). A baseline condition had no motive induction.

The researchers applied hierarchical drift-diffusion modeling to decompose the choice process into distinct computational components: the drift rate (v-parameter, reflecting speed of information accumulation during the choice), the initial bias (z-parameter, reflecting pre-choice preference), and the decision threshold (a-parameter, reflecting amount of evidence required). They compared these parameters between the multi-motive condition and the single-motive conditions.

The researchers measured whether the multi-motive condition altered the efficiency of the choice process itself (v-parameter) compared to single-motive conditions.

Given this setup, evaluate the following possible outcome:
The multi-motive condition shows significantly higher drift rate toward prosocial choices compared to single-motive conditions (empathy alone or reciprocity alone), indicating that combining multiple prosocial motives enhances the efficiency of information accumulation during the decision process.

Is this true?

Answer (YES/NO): NO